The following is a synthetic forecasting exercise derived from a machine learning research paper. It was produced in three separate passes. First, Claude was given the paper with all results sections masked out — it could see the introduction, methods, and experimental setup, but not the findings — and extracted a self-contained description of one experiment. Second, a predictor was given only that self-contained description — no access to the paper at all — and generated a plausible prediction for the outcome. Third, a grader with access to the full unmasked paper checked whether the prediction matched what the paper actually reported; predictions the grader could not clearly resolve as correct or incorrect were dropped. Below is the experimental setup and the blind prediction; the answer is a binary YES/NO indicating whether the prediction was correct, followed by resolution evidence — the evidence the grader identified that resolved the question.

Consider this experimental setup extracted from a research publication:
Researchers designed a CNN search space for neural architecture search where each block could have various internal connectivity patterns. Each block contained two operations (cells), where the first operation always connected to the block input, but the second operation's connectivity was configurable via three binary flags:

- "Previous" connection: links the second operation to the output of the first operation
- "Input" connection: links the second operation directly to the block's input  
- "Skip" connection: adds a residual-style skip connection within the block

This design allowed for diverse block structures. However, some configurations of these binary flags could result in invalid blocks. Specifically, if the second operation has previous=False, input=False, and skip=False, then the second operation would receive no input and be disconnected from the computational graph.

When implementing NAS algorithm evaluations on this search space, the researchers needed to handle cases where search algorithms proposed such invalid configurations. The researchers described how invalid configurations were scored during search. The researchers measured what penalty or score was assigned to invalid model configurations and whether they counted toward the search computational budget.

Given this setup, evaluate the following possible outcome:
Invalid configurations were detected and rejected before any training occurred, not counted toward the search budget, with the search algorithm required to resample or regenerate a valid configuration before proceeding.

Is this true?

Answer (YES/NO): NO